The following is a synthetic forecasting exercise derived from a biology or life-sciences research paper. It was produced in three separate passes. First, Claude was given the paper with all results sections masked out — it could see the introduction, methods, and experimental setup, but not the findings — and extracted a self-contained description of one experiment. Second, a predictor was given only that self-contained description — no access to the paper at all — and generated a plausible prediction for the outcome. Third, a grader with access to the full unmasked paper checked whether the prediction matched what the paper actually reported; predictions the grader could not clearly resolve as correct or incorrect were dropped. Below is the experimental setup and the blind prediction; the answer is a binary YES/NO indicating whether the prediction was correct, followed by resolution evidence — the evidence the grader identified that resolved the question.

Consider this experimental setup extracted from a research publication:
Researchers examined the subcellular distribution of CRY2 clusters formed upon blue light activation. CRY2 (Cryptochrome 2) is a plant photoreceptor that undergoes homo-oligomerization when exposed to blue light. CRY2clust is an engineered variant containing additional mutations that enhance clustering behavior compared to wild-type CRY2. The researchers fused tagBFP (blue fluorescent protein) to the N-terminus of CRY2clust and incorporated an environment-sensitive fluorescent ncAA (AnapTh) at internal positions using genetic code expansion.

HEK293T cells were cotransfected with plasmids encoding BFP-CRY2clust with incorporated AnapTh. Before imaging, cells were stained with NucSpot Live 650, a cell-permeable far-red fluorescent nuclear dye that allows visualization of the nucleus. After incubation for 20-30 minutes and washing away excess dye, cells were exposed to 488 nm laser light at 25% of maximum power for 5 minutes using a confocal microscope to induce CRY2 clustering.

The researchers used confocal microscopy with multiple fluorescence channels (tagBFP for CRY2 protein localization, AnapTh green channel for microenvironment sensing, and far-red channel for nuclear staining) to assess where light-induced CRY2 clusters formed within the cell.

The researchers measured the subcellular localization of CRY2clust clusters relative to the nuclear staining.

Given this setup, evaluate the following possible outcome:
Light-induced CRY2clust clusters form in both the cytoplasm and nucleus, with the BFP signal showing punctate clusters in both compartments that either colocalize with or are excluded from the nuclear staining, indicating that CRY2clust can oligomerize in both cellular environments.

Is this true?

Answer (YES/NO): NO